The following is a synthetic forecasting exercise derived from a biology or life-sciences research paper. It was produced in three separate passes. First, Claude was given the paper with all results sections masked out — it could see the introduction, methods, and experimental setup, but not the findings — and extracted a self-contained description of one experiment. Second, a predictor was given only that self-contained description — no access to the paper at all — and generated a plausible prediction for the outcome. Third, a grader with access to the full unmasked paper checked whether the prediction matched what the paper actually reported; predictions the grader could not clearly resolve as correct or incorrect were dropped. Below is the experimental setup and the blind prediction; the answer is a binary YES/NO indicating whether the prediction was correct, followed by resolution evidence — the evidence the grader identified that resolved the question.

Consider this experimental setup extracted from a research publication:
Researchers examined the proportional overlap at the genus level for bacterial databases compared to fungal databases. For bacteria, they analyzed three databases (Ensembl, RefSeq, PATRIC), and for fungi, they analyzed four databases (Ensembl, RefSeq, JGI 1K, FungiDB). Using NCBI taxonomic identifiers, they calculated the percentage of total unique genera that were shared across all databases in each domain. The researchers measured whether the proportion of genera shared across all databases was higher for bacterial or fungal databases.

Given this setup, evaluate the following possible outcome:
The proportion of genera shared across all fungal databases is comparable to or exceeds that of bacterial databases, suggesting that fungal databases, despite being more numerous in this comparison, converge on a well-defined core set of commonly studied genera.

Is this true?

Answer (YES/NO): YES